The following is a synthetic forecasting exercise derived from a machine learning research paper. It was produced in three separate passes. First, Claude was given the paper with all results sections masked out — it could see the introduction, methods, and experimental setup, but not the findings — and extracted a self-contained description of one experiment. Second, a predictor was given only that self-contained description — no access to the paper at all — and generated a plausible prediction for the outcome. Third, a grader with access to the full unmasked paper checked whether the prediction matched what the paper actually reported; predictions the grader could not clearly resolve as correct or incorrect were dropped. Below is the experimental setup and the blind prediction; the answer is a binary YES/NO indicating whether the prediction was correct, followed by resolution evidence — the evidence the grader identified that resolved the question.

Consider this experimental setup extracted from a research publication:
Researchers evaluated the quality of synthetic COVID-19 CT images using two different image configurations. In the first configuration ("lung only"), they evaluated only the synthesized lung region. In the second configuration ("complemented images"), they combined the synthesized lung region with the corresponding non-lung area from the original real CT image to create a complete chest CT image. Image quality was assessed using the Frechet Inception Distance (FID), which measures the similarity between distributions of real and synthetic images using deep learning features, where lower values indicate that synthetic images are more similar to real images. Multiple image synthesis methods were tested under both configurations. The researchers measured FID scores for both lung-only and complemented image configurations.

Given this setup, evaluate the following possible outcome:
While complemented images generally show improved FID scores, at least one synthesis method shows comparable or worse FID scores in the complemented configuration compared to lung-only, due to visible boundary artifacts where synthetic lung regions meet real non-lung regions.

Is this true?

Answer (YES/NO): NO